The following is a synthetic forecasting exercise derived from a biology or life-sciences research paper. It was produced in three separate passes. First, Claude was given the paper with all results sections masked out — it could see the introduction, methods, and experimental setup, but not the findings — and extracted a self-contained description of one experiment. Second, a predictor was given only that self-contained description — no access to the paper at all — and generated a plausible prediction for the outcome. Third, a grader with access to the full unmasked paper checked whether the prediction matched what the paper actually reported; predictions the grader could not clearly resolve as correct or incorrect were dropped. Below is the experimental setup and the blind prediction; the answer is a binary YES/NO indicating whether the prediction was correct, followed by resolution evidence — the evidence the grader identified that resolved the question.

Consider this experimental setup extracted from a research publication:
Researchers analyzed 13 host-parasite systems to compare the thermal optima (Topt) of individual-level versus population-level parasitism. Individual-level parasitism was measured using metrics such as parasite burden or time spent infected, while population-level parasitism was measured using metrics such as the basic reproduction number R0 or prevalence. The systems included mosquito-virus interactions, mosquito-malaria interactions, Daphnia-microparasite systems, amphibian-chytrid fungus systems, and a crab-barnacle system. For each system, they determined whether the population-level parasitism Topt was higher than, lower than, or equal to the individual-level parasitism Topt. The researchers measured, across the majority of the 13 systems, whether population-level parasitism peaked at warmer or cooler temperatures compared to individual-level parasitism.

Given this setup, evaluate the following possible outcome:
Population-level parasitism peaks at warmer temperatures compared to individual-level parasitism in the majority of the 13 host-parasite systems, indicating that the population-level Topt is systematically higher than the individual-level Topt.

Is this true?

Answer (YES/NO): YES